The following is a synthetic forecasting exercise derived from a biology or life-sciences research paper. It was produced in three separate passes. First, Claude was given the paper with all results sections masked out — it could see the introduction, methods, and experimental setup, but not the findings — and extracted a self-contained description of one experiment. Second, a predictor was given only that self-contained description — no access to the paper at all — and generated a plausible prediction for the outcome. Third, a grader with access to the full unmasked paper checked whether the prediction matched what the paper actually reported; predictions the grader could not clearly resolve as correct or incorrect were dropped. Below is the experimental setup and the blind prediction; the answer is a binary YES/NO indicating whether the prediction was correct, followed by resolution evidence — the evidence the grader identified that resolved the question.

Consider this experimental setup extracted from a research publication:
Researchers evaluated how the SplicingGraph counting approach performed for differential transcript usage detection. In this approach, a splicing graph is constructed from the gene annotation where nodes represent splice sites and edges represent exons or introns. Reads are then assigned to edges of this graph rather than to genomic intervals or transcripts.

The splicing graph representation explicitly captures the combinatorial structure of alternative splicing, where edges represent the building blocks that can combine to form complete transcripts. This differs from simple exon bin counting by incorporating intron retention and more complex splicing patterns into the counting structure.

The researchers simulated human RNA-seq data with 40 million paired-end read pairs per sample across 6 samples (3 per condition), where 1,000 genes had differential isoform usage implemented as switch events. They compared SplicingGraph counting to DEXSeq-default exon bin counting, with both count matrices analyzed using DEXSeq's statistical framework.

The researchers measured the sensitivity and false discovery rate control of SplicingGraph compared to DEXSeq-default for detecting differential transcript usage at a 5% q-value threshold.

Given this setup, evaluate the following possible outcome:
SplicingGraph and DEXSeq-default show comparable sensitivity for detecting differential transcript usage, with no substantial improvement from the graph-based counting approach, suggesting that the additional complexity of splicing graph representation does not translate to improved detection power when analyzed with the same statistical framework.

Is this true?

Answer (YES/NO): NO